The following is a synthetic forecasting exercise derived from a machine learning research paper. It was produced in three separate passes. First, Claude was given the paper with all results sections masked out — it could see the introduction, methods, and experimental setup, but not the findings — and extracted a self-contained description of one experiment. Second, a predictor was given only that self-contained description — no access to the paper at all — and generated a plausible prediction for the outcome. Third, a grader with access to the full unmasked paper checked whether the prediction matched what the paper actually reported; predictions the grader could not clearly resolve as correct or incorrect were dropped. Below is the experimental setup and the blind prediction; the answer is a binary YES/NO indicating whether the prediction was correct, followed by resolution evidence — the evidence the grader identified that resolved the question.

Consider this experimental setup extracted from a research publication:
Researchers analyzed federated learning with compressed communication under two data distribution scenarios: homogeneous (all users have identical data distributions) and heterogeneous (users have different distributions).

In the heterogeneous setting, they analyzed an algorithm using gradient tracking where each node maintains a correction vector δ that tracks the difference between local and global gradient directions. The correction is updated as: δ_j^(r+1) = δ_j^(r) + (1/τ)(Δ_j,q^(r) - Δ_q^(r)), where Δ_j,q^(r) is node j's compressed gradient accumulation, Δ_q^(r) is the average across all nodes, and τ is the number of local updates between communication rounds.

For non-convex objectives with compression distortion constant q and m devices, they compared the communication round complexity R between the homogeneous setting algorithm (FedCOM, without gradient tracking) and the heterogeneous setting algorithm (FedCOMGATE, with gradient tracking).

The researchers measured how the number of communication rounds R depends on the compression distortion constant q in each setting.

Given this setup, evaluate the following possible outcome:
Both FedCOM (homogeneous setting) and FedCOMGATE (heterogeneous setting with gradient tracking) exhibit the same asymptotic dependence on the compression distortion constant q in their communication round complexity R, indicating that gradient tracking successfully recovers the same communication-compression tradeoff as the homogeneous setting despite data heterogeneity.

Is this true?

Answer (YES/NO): NO